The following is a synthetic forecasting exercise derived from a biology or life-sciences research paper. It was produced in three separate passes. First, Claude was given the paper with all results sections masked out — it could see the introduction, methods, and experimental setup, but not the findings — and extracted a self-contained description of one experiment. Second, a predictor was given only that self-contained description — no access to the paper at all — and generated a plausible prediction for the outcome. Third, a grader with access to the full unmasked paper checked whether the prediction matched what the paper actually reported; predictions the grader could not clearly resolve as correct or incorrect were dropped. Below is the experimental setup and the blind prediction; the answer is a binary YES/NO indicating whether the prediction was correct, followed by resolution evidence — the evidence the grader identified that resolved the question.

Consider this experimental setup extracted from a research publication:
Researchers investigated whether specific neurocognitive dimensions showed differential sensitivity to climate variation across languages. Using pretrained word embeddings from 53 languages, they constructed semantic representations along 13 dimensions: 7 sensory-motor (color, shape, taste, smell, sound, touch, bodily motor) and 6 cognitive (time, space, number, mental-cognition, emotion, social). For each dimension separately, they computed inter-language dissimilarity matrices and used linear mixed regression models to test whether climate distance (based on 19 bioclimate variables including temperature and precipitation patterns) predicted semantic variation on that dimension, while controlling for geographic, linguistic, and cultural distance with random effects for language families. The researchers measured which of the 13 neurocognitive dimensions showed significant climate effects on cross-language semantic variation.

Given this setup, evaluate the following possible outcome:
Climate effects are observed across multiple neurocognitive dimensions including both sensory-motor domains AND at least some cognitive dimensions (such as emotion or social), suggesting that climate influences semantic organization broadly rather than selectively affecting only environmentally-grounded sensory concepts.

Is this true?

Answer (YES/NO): YES